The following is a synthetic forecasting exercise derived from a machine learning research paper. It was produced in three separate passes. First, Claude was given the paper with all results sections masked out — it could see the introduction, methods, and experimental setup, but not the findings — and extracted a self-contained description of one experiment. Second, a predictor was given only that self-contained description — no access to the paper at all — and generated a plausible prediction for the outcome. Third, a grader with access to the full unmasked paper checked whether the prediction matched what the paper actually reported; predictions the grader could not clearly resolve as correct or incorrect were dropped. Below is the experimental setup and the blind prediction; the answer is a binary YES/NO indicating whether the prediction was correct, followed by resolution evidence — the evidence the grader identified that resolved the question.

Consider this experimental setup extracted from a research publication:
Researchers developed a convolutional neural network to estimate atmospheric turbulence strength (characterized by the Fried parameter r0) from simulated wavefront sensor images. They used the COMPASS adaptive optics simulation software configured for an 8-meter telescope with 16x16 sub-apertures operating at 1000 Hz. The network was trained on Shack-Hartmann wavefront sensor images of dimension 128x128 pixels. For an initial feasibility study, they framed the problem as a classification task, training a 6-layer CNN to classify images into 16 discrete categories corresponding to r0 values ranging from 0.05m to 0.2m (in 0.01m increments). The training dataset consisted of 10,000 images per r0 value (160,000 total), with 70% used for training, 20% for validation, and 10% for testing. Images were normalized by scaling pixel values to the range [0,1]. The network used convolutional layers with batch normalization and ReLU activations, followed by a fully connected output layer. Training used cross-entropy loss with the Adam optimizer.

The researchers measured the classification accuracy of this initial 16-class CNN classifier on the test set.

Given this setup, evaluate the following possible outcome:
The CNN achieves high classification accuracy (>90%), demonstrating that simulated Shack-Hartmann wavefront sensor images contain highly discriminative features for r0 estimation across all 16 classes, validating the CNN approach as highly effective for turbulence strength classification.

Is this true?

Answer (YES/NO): YES